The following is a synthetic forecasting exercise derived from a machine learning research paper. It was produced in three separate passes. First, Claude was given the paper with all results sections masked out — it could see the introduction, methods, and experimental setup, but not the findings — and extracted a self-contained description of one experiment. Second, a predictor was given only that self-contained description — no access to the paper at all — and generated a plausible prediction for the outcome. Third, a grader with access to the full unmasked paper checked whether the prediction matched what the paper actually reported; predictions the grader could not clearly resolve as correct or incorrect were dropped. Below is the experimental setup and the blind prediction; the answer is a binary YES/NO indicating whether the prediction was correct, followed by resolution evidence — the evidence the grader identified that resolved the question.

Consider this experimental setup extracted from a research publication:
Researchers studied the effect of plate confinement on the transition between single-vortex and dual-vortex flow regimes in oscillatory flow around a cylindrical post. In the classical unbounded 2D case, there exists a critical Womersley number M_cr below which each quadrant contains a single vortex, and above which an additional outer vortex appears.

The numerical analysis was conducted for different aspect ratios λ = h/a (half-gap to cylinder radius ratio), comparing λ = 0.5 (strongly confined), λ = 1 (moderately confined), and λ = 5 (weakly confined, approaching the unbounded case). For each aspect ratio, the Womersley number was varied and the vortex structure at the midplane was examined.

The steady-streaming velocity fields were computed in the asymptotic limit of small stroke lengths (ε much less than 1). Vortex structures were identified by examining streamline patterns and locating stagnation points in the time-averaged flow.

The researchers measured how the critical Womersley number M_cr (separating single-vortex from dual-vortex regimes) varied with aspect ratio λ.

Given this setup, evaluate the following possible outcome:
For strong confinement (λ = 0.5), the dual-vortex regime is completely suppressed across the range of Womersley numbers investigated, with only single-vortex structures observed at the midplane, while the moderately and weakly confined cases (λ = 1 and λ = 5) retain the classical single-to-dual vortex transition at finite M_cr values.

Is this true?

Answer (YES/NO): NO